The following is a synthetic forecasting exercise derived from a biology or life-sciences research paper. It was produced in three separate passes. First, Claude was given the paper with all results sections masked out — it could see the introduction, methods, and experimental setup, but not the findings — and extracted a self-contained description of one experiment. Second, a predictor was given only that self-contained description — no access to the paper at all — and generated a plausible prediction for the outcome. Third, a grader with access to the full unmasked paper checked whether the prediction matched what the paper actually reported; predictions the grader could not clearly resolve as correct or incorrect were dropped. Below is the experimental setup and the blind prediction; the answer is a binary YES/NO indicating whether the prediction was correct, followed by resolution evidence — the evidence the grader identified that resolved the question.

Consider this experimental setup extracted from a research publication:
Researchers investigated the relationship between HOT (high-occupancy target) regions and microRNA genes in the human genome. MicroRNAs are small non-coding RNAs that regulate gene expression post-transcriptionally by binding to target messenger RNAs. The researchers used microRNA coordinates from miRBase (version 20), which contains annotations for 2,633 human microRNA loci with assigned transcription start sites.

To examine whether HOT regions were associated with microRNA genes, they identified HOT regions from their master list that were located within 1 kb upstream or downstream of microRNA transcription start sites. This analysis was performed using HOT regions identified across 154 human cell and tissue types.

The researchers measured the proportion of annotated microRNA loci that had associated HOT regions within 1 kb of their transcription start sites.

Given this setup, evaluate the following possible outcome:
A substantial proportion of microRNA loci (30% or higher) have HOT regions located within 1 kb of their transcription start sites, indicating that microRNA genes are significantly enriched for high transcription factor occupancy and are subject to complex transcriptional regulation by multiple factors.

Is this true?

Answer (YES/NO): YES